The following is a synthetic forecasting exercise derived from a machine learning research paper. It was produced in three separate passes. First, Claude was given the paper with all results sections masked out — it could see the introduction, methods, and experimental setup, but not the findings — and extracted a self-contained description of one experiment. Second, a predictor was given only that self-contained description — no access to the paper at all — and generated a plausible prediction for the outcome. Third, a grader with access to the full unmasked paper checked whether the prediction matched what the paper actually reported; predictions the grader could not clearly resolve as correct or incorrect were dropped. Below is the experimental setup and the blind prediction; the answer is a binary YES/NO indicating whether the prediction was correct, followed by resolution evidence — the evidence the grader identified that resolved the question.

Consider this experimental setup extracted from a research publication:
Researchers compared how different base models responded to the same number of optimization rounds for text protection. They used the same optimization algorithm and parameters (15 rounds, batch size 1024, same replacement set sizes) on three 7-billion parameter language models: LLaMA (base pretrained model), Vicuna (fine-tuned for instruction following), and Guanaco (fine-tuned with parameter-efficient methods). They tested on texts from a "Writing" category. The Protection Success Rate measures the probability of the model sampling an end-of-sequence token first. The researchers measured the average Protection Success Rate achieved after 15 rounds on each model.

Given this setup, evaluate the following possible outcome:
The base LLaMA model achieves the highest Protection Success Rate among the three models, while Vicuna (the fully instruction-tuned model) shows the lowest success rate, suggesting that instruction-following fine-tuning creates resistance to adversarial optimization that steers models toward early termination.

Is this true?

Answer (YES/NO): NO